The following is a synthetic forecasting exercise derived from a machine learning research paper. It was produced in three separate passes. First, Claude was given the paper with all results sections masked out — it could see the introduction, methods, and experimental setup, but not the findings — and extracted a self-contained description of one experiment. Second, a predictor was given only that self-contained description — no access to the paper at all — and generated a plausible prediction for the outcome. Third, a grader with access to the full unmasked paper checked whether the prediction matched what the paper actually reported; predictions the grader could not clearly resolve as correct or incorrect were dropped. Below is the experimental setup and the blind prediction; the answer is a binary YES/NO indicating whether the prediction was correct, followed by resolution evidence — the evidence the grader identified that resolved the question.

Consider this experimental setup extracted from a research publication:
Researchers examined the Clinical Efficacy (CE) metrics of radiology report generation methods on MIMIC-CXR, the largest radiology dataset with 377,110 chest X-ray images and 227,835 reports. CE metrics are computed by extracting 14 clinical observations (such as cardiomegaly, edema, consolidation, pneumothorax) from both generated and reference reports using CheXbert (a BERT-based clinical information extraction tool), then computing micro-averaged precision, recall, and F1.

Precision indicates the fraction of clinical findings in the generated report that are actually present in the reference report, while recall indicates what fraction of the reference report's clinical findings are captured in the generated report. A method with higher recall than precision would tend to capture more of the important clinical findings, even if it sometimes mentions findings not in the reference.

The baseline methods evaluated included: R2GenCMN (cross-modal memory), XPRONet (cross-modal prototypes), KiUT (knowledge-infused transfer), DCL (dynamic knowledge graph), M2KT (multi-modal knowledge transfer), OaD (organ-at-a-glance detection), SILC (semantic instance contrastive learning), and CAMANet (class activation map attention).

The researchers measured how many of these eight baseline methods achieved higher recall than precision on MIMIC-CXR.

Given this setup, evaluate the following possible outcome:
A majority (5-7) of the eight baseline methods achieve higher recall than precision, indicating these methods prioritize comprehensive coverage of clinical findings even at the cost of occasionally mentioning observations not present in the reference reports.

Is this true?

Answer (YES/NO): NO